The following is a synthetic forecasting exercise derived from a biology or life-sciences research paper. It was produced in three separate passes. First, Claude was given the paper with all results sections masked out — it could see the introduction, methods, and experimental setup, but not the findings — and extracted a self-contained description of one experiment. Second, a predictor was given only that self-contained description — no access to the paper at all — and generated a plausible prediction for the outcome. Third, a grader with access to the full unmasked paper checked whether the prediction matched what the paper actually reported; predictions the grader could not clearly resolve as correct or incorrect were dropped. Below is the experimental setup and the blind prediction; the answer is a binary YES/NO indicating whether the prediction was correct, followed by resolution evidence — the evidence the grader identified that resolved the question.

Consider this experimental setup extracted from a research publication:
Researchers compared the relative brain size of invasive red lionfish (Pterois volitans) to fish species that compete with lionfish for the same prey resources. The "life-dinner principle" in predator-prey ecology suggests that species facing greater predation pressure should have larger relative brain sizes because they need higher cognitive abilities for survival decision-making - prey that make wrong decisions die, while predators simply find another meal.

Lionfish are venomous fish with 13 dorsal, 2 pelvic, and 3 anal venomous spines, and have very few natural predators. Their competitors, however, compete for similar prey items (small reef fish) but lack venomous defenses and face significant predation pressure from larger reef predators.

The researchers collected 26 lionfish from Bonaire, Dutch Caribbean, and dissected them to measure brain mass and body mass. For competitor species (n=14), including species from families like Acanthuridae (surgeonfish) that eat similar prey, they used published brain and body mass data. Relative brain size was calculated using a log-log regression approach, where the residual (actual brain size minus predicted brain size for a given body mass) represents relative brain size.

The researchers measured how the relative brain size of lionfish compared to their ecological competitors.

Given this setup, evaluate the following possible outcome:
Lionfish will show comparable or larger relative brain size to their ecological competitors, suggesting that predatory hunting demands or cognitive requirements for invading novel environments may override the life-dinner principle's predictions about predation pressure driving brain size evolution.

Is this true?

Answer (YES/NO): NO